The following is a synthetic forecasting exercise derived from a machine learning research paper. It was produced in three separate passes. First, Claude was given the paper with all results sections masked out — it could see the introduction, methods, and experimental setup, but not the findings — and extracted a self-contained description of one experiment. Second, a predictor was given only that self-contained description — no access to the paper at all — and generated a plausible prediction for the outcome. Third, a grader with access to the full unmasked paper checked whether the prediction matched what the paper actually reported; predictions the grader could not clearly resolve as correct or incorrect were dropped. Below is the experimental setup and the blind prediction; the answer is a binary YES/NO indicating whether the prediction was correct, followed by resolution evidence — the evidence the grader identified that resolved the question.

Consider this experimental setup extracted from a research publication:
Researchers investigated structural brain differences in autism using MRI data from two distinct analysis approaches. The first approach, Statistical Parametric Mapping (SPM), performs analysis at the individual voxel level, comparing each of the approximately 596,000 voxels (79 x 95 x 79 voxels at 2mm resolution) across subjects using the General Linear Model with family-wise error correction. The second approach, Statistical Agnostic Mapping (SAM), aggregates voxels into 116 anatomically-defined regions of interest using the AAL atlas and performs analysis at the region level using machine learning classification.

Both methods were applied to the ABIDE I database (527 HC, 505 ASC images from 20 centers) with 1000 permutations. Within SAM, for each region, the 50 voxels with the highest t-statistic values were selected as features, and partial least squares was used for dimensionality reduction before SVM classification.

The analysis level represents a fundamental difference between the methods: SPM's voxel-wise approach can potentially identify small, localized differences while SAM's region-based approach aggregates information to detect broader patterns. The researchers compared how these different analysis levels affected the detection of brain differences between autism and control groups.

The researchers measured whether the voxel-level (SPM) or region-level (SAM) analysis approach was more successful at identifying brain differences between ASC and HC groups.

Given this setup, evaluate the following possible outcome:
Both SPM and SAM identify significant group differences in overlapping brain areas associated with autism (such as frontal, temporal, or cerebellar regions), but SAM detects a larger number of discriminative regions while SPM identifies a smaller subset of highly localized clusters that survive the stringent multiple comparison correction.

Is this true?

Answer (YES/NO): NO